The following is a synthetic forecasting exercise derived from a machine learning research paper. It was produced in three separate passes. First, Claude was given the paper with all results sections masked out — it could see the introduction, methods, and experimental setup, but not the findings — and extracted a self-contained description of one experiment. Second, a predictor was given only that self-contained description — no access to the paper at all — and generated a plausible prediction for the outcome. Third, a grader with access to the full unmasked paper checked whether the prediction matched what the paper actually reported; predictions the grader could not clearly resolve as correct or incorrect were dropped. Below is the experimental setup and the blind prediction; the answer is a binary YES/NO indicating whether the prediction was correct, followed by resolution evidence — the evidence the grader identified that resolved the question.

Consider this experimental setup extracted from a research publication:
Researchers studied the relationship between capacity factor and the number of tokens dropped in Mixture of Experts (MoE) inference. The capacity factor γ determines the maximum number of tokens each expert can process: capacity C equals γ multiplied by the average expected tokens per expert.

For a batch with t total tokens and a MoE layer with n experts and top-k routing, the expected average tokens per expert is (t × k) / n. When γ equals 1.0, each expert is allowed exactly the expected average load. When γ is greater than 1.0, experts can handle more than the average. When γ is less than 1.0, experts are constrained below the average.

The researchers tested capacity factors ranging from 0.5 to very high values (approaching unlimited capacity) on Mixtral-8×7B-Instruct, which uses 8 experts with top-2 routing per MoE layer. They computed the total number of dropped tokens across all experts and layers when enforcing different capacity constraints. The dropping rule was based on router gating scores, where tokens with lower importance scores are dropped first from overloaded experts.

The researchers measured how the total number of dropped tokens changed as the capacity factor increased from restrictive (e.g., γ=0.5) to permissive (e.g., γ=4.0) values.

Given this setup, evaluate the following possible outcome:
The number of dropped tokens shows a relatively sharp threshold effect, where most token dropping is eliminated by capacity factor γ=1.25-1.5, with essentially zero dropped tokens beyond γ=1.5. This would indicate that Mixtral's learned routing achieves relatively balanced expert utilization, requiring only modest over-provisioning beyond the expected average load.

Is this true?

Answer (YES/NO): NO